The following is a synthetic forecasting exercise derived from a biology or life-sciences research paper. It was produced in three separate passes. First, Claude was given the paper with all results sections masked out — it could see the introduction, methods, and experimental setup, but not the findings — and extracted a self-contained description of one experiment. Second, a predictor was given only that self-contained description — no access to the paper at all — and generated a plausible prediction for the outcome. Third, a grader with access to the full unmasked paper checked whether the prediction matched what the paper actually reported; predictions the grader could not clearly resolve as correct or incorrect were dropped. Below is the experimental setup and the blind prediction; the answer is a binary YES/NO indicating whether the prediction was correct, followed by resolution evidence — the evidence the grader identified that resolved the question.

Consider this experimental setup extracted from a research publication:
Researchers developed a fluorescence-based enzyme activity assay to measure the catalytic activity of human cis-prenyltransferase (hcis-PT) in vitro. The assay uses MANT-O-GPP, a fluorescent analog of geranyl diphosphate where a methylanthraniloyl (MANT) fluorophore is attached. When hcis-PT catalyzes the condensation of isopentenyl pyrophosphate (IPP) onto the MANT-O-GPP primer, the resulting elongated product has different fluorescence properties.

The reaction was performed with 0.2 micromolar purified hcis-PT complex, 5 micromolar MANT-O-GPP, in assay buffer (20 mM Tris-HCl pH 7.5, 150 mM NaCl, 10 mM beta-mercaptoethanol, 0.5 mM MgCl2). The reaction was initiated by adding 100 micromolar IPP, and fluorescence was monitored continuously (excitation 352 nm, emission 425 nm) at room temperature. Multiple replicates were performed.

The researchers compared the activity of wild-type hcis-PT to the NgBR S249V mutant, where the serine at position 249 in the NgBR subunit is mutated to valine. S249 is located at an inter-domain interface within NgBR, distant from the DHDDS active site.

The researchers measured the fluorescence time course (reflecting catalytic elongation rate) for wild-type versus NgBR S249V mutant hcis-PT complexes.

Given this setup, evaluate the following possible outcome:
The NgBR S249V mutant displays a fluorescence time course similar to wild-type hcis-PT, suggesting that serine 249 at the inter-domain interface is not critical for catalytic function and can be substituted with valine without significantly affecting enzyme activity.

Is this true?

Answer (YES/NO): NO